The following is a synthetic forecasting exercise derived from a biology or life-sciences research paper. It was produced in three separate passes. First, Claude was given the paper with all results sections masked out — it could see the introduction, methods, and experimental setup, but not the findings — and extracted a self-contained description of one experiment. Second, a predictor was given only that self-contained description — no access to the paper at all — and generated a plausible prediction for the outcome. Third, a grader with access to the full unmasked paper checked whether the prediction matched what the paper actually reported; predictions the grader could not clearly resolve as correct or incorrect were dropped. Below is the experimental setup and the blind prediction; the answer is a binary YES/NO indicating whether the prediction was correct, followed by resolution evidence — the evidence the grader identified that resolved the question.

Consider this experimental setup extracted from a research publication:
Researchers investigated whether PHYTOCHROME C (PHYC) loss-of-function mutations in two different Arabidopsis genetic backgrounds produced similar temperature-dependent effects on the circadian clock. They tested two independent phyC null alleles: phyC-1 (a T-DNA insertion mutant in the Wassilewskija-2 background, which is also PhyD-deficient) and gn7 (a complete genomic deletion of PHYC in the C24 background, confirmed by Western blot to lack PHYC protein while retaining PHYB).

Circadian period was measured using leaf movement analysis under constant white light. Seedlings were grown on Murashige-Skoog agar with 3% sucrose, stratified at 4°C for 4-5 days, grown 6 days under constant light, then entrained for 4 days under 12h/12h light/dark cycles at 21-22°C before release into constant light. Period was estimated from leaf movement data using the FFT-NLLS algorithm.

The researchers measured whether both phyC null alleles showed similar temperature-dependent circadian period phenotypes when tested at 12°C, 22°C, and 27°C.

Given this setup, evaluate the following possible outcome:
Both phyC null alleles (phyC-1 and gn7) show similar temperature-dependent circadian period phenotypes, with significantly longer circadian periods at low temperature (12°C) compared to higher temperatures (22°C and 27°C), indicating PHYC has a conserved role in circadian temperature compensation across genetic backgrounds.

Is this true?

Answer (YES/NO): NO